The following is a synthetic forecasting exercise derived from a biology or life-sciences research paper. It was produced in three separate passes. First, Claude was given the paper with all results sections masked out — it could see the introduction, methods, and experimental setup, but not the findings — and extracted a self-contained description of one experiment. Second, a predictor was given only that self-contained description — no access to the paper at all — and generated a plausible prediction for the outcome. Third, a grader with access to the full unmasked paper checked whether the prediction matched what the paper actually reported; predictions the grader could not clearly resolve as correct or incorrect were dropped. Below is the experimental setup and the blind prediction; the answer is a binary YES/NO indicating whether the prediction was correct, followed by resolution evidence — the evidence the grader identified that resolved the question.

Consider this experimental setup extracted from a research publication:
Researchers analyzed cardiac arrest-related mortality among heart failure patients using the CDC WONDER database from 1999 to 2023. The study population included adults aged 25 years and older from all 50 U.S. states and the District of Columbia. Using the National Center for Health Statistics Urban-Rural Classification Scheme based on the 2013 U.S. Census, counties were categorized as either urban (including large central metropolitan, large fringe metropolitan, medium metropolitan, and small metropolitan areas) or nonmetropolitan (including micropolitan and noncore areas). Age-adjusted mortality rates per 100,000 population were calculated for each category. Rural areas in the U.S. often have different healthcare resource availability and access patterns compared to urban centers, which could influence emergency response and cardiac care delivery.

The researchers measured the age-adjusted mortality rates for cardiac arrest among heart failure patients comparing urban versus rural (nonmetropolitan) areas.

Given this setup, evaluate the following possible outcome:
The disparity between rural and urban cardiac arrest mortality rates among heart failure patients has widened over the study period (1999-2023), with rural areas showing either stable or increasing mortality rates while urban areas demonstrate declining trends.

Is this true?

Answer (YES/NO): NO